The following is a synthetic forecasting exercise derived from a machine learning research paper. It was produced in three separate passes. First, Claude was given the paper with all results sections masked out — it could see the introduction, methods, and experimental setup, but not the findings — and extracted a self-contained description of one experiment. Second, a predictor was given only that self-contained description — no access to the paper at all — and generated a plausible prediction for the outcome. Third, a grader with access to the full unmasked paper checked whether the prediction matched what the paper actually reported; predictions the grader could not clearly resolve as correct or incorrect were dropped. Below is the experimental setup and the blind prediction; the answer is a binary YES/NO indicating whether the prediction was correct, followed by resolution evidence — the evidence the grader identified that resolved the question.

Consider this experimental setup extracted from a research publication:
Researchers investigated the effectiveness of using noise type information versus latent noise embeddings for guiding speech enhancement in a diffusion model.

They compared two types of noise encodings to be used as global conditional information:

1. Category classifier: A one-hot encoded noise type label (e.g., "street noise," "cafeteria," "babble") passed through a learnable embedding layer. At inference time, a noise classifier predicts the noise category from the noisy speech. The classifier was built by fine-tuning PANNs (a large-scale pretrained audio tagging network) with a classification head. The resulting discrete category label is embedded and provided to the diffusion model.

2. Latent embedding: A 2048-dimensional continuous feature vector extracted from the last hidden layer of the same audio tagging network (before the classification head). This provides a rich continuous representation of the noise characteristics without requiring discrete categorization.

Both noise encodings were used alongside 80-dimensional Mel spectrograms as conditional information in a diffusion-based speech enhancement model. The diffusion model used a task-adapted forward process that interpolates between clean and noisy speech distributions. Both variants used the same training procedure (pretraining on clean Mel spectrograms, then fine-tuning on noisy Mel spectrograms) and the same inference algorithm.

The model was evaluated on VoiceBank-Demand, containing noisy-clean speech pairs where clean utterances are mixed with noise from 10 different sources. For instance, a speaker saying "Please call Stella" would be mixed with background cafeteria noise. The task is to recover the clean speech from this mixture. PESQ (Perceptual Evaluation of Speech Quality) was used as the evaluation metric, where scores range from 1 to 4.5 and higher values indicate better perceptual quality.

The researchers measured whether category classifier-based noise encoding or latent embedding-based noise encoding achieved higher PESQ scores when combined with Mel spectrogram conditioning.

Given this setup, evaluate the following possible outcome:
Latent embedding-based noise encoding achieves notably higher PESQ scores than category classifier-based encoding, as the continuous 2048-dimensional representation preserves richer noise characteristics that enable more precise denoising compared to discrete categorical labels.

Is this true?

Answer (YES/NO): NO